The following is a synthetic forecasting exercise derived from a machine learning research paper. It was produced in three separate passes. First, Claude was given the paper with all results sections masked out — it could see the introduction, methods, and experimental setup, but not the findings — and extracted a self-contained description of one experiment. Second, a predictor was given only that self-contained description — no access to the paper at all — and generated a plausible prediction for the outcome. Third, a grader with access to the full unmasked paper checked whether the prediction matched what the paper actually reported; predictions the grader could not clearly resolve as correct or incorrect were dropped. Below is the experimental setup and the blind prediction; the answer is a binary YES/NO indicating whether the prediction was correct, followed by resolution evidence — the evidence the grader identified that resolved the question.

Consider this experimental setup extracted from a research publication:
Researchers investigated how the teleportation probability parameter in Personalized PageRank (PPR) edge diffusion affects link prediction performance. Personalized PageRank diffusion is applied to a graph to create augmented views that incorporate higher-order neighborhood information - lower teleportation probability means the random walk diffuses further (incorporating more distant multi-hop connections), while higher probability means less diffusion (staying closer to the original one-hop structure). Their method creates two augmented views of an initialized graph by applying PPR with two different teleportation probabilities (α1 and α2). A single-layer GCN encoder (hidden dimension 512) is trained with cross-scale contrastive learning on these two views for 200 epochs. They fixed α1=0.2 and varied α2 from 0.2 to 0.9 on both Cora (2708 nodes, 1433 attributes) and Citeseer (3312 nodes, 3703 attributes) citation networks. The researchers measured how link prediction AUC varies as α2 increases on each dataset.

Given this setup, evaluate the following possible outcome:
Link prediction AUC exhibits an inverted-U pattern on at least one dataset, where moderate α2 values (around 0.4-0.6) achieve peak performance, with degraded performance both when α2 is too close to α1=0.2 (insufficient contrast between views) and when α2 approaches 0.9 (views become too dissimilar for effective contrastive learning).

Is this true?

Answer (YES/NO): NO